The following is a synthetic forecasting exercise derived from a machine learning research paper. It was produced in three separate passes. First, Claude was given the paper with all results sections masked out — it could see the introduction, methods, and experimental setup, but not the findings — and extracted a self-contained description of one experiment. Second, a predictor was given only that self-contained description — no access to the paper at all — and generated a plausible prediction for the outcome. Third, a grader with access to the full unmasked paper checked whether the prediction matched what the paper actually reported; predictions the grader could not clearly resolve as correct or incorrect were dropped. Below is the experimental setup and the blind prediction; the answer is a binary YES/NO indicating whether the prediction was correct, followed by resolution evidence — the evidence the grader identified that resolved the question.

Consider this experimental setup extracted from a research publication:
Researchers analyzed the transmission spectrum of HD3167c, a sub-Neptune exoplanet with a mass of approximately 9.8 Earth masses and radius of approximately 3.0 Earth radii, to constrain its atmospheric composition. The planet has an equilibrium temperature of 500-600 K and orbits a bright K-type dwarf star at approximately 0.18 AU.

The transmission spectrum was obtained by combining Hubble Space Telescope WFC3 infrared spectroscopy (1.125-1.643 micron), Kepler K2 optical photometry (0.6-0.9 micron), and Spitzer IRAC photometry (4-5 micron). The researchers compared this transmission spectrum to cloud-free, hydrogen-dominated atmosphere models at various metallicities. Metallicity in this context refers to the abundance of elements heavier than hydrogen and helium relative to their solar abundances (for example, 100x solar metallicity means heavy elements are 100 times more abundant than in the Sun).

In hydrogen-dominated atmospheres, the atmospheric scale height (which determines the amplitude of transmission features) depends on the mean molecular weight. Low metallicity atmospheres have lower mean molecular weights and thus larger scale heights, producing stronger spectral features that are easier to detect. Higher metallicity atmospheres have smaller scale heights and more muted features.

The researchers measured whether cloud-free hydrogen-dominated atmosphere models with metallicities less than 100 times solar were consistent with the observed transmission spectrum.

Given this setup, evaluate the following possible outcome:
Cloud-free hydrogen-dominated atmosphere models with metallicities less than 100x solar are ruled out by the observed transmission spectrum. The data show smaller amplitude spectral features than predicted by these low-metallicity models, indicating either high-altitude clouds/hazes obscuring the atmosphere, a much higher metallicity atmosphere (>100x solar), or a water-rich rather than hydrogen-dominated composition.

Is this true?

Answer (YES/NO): YES